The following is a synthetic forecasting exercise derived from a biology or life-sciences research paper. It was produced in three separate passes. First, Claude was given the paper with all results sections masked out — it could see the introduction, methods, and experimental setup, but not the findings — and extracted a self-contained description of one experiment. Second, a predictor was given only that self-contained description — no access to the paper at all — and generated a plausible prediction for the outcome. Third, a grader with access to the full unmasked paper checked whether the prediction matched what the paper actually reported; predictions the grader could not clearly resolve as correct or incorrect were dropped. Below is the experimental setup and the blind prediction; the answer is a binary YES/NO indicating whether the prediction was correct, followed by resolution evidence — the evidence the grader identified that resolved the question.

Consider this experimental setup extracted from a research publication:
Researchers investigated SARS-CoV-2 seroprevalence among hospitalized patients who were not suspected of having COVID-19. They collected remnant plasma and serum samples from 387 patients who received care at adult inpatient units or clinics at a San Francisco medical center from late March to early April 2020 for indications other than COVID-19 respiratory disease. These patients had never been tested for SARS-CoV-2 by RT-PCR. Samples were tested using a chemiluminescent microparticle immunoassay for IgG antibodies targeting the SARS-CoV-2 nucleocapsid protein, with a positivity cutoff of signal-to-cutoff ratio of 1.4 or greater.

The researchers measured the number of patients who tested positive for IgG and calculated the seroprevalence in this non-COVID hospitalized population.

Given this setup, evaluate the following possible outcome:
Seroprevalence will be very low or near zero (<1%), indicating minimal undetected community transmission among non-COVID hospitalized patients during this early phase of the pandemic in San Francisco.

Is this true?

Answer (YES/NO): YES